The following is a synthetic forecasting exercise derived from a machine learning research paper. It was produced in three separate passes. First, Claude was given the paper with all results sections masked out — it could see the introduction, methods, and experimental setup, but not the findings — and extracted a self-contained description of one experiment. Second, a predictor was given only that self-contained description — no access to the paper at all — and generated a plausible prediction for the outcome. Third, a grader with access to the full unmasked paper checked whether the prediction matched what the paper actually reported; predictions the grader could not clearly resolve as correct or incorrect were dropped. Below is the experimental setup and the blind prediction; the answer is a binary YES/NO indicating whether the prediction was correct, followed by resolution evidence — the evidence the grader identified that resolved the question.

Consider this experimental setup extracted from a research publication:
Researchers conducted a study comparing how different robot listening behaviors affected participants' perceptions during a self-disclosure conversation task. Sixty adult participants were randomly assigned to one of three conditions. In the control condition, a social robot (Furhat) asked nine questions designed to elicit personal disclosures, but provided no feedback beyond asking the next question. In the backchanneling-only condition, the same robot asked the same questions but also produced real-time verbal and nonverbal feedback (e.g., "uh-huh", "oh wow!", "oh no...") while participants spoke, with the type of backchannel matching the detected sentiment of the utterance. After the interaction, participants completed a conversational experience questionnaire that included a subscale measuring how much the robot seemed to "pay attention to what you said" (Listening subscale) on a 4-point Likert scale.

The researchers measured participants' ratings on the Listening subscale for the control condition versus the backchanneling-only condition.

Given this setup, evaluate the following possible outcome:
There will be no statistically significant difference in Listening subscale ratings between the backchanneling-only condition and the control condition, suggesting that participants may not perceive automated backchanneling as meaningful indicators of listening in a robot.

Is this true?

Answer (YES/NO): YES